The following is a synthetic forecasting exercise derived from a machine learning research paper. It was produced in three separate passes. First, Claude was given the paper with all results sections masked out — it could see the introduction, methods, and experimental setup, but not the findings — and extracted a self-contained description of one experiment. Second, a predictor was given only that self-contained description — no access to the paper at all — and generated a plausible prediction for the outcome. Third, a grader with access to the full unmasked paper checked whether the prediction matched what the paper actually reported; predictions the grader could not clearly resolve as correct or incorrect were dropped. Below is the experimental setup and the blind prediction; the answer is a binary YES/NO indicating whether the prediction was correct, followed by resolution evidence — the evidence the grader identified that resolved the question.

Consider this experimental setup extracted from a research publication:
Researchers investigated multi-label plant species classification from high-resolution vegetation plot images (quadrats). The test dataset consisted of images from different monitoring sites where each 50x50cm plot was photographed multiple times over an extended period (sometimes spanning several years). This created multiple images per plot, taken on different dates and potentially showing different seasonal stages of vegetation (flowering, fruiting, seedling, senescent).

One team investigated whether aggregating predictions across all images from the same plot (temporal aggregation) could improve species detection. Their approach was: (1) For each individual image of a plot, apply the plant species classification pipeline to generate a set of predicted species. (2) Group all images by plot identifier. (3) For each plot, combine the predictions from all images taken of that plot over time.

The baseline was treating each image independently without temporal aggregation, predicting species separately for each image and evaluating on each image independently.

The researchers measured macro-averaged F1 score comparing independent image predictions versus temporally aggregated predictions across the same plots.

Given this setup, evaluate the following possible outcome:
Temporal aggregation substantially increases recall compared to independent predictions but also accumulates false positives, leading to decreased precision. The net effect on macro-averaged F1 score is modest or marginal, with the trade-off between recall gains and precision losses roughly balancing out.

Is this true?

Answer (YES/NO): NO